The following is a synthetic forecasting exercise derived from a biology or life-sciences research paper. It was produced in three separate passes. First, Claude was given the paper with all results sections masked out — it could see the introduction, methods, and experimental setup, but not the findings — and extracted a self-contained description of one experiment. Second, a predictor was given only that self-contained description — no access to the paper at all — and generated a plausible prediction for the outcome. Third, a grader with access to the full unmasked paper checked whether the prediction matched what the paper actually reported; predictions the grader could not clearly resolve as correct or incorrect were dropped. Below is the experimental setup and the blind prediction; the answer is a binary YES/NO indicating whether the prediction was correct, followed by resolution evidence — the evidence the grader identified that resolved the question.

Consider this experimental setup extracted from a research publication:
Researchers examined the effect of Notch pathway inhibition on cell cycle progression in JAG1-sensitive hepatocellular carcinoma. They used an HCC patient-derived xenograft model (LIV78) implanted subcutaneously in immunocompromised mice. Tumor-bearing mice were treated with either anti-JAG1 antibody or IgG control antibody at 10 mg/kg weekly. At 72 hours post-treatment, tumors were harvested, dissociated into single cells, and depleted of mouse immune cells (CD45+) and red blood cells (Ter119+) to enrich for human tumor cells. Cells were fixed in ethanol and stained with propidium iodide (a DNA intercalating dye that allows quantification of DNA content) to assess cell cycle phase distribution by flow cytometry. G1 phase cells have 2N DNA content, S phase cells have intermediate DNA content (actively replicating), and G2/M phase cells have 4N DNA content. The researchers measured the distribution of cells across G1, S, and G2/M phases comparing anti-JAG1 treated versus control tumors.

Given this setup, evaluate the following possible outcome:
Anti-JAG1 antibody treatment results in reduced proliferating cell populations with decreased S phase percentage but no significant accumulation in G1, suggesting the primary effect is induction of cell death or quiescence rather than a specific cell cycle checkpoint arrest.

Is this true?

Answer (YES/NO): NO